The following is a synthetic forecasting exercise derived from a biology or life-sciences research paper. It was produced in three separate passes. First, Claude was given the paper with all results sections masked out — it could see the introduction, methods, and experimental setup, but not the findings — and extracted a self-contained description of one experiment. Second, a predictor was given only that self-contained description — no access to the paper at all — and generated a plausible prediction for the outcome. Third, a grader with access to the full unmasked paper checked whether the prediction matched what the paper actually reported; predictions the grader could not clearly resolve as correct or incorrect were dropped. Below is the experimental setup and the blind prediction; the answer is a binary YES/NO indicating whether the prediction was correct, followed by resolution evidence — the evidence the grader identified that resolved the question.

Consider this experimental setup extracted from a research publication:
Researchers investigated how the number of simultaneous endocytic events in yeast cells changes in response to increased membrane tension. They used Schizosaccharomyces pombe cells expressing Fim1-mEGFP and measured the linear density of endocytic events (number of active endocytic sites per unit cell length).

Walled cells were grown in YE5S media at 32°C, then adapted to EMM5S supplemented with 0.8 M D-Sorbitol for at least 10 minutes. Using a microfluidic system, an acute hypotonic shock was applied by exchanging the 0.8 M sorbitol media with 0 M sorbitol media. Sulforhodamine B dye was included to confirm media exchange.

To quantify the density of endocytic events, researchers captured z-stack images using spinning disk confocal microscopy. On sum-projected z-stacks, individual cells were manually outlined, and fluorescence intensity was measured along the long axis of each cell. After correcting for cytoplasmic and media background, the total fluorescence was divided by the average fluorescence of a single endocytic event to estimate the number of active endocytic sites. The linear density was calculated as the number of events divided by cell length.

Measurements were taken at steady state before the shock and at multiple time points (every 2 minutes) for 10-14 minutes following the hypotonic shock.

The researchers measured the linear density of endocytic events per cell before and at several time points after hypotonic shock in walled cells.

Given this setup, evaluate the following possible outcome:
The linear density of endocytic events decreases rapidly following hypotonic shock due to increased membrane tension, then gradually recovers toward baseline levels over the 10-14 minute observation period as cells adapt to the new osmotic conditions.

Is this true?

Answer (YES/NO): NO